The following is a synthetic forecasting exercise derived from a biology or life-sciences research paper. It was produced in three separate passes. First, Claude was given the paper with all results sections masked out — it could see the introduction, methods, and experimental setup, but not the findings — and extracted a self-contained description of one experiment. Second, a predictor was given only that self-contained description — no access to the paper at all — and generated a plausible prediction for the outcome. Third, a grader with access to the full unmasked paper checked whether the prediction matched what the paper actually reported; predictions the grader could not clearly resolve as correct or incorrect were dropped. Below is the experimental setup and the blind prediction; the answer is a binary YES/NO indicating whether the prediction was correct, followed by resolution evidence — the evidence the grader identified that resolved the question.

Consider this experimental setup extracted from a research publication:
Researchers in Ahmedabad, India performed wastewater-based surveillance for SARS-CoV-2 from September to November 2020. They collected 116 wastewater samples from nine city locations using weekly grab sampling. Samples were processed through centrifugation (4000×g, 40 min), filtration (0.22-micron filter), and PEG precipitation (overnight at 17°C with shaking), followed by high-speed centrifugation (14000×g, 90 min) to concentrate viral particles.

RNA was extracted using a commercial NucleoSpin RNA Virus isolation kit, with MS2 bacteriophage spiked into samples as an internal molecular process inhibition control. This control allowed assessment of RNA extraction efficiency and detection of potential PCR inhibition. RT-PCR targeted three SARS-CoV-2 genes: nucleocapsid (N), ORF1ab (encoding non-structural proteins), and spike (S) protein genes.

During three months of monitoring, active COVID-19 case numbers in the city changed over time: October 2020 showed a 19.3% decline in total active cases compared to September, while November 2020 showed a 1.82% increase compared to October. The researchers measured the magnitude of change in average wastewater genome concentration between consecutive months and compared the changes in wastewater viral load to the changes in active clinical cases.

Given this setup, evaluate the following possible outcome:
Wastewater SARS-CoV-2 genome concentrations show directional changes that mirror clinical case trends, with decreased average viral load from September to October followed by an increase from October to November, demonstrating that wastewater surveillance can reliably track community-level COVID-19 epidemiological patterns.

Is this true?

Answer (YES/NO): YES